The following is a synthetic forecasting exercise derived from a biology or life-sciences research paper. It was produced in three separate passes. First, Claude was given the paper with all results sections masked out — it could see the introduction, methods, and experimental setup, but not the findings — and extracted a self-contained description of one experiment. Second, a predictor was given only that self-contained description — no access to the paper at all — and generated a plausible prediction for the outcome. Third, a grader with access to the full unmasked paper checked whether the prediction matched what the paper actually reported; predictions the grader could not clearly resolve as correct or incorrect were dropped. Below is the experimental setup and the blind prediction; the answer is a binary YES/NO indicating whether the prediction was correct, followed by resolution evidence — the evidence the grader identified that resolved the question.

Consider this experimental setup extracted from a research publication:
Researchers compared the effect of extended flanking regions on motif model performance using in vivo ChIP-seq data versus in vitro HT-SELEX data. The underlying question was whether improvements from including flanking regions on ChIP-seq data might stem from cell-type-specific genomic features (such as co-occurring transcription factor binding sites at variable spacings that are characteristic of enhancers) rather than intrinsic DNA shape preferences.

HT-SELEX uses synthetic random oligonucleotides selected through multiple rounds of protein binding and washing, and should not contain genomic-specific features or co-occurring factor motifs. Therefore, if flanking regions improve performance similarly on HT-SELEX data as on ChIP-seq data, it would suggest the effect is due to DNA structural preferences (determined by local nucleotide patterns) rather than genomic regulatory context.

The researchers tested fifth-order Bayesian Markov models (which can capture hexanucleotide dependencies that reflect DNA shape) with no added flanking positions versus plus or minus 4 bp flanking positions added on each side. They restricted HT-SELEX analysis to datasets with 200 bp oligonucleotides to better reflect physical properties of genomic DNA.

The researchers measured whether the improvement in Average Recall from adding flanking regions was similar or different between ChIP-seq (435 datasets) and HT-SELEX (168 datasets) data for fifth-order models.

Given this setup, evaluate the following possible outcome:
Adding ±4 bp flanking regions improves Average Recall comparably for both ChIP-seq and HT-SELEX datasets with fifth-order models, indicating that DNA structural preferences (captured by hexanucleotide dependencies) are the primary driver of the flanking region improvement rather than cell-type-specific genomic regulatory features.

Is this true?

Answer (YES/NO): YES